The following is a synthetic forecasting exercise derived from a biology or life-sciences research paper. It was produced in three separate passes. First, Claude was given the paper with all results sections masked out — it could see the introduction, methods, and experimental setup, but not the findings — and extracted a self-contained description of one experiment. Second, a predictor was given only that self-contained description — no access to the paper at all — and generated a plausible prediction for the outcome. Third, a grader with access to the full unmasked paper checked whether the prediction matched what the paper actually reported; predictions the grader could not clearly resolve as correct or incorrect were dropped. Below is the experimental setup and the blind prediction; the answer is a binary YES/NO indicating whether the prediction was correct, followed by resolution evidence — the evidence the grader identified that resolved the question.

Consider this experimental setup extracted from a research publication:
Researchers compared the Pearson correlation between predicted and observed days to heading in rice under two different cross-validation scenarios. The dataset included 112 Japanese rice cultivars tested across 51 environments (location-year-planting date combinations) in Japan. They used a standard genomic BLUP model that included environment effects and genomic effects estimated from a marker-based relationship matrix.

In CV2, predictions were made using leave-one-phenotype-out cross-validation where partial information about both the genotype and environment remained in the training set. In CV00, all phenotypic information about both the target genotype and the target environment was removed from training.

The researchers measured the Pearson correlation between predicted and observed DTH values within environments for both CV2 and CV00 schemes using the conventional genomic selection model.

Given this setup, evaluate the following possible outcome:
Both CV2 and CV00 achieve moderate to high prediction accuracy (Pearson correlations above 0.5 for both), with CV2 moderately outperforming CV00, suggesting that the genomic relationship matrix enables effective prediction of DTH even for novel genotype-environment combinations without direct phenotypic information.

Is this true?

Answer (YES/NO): NO